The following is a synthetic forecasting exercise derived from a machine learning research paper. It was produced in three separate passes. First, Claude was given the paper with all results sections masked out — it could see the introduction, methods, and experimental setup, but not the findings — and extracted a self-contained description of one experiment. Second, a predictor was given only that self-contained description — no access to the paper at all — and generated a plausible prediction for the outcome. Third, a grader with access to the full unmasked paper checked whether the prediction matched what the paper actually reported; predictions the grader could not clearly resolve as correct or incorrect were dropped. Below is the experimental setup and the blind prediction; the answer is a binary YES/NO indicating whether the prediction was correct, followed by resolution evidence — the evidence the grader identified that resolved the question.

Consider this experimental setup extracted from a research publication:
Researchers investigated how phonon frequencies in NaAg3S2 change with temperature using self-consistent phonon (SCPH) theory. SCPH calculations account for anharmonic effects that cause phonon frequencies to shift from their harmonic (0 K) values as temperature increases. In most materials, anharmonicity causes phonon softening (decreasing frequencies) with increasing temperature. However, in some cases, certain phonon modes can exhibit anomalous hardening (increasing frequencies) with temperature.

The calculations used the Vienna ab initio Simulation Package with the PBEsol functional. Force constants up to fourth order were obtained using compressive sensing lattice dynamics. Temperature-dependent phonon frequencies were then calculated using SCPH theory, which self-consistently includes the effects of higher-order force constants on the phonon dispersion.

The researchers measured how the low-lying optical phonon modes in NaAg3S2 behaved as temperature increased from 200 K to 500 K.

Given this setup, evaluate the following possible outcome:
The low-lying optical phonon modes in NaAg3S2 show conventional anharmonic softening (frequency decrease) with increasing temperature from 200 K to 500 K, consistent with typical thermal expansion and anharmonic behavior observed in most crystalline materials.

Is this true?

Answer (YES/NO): NO